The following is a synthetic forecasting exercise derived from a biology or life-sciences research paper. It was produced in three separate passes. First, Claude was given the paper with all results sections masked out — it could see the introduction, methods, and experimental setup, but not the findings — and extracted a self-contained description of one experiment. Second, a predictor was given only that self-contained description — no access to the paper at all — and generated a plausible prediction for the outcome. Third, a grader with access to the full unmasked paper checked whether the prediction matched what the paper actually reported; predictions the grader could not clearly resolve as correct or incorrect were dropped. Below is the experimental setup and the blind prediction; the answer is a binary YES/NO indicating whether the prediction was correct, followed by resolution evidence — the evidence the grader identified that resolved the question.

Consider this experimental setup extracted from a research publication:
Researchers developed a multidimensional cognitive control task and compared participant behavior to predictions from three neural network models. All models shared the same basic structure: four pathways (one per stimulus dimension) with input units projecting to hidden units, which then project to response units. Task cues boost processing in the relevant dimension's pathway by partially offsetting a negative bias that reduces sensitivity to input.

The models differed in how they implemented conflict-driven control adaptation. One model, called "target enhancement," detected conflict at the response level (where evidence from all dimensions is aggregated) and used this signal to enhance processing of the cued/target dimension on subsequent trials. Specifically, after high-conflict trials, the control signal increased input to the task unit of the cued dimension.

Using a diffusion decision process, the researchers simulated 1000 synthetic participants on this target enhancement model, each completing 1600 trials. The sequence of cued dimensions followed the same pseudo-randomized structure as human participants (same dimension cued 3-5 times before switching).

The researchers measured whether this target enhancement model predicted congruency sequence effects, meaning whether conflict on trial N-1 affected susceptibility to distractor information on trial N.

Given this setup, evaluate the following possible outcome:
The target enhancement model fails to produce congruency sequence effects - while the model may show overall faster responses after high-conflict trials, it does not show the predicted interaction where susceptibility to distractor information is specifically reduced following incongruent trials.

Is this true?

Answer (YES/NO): YES